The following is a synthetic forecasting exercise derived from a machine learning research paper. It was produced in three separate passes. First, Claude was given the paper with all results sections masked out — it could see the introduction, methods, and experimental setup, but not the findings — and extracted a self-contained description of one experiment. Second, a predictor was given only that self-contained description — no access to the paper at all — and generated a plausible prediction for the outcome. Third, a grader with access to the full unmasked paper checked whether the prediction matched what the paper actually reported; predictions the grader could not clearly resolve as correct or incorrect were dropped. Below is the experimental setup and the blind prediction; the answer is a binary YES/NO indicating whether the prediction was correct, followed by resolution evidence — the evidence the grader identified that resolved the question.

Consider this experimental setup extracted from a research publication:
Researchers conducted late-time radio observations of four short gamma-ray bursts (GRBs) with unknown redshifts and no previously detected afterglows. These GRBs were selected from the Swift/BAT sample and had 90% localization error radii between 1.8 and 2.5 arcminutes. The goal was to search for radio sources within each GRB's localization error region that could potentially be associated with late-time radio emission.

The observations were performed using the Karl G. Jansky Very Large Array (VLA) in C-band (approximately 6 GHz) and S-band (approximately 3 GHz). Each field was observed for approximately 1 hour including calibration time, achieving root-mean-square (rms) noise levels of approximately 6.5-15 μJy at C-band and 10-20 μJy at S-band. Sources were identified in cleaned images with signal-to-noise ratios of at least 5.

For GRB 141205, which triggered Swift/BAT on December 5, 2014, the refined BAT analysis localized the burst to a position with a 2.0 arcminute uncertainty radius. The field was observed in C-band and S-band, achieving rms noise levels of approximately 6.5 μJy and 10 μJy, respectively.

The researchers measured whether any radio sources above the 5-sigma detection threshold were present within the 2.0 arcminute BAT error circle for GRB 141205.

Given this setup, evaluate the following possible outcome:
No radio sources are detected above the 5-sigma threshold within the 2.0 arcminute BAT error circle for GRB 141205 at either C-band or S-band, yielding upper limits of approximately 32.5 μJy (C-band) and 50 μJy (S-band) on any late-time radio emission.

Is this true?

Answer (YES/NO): YES